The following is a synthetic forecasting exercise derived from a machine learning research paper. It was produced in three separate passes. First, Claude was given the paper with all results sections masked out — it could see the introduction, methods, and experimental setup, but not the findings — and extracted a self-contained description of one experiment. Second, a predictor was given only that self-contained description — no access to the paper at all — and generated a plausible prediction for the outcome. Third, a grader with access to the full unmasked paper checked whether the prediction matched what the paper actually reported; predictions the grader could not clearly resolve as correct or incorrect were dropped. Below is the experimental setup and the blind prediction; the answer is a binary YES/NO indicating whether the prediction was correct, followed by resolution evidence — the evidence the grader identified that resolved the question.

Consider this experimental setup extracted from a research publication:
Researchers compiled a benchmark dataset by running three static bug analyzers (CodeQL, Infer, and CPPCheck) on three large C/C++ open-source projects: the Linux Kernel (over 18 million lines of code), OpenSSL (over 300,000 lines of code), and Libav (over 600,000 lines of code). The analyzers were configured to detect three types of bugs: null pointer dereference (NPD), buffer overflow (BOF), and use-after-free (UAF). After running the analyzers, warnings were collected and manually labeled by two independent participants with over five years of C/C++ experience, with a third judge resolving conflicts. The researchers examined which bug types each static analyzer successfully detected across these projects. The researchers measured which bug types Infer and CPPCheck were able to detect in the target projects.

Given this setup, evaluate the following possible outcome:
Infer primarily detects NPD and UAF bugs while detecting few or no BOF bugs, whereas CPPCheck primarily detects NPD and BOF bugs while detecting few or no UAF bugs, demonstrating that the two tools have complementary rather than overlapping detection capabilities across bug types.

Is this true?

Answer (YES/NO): NO